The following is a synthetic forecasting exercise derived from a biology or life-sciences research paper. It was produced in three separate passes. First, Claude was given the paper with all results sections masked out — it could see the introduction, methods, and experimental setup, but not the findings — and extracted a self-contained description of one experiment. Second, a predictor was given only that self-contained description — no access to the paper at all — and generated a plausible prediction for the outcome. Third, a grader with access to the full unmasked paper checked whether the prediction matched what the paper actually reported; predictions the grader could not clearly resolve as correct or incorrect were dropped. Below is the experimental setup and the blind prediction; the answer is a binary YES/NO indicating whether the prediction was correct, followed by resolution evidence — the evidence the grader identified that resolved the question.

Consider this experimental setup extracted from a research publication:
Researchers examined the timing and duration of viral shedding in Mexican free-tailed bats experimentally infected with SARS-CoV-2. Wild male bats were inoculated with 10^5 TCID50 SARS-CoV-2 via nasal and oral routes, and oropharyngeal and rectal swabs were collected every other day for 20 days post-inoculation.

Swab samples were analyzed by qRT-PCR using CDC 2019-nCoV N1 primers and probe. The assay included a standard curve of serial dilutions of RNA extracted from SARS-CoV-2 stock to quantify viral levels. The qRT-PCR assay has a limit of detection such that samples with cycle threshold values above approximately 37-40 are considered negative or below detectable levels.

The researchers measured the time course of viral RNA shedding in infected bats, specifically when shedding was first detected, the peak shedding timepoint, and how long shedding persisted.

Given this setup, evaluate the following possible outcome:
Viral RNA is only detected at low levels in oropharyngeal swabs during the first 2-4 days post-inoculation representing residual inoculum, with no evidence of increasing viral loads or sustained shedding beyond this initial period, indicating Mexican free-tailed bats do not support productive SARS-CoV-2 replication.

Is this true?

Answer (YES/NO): NO